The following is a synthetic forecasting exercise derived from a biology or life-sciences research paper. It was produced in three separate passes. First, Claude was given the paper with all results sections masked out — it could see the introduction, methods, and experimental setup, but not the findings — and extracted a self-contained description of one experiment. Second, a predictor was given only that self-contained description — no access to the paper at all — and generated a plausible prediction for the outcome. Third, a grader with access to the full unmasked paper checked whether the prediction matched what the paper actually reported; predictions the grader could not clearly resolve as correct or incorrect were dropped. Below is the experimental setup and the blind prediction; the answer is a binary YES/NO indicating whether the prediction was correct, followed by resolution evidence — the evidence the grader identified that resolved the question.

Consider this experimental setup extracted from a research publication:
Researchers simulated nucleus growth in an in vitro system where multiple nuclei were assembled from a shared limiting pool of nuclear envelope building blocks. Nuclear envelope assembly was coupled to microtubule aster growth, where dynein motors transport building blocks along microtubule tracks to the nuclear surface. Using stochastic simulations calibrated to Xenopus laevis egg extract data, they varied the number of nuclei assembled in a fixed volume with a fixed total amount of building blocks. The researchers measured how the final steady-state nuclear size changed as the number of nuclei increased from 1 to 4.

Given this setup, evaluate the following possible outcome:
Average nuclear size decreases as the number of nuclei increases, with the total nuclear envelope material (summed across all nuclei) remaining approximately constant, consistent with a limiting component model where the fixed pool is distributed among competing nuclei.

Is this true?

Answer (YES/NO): YES